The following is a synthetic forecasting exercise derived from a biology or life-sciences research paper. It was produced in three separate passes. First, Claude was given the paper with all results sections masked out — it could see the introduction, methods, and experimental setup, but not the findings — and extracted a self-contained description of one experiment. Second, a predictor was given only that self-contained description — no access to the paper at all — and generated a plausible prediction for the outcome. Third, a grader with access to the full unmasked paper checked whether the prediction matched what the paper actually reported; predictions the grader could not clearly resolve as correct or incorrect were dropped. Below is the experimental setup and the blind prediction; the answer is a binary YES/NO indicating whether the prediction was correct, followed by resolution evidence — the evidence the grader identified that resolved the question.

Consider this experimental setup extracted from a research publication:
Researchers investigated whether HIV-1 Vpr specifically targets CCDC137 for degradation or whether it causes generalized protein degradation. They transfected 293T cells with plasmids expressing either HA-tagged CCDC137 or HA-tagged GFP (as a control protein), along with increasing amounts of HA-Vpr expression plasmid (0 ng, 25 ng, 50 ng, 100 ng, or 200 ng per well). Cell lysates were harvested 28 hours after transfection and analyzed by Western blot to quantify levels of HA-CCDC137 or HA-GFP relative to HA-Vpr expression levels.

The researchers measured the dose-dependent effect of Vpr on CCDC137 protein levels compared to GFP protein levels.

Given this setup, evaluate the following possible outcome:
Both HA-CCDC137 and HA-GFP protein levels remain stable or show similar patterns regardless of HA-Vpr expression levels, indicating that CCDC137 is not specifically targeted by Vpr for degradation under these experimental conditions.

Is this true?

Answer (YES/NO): NO